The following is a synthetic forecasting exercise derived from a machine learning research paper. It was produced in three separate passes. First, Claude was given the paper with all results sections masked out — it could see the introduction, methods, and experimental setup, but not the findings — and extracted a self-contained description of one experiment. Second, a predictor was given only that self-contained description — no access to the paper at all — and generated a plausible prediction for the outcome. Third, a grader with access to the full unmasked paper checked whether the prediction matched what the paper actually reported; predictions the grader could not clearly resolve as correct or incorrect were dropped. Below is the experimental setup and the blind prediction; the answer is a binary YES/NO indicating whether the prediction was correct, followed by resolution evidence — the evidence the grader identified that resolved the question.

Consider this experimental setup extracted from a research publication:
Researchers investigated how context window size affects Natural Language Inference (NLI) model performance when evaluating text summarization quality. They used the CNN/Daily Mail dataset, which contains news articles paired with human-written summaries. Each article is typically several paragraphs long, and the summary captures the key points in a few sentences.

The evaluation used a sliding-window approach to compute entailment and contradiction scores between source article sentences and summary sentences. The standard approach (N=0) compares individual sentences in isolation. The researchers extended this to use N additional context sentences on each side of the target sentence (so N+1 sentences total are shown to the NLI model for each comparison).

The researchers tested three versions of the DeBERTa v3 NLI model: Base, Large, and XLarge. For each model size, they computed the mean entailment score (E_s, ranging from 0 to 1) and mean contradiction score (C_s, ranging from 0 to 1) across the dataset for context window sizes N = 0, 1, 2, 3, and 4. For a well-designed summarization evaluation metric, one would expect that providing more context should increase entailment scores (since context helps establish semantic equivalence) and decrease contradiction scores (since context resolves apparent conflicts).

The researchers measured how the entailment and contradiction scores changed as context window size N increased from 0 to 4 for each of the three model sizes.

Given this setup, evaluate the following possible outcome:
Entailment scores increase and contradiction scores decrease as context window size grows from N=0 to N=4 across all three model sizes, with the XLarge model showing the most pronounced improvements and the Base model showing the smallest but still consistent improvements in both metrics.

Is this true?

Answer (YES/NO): NO